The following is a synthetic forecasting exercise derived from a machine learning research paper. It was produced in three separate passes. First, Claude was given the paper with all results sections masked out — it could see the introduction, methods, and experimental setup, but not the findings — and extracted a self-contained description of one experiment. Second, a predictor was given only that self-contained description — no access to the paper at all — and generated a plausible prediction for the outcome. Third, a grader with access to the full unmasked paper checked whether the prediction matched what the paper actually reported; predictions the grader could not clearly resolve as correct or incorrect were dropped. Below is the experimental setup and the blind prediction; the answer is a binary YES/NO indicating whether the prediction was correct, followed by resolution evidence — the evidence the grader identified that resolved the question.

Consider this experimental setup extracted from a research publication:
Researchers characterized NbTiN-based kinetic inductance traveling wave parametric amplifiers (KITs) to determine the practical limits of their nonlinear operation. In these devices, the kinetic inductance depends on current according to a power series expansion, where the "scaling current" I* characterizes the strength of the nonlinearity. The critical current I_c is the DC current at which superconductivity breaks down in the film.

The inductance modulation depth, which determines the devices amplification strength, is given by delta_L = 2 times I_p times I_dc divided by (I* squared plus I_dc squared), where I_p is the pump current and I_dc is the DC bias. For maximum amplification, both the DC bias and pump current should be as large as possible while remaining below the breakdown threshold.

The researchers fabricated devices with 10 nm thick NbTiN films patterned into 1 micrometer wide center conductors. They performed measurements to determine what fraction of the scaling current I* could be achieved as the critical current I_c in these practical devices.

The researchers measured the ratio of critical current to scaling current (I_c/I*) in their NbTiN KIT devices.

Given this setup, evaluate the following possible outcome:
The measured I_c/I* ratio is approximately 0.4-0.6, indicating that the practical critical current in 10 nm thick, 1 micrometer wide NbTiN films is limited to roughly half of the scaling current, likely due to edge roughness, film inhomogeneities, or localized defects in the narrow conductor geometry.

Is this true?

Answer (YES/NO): NO